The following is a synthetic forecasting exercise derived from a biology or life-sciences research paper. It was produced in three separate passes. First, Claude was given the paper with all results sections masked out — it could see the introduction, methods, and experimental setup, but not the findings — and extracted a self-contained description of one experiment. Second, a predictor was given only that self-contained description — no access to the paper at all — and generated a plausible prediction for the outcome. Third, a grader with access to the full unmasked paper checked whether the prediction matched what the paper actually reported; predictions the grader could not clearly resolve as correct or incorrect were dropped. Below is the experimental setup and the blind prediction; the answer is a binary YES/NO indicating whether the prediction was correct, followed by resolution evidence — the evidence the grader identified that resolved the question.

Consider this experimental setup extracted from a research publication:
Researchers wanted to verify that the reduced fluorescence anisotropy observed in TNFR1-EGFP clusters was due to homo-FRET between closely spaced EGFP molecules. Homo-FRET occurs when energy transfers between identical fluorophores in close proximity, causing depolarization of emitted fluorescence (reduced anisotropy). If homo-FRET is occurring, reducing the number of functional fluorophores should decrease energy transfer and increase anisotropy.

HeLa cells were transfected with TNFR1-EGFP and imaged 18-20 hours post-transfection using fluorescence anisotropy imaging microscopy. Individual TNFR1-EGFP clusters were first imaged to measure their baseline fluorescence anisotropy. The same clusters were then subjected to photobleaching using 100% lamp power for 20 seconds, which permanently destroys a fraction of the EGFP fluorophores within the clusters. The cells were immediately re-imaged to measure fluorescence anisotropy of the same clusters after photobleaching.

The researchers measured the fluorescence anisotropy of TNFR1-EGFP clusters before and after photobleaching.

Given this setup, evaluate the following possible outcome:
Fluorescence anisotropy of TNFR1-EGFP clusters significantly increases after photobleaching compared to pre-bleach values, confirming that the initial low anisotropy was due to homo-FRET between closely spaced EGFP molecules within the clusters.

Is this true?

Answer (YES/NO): YES